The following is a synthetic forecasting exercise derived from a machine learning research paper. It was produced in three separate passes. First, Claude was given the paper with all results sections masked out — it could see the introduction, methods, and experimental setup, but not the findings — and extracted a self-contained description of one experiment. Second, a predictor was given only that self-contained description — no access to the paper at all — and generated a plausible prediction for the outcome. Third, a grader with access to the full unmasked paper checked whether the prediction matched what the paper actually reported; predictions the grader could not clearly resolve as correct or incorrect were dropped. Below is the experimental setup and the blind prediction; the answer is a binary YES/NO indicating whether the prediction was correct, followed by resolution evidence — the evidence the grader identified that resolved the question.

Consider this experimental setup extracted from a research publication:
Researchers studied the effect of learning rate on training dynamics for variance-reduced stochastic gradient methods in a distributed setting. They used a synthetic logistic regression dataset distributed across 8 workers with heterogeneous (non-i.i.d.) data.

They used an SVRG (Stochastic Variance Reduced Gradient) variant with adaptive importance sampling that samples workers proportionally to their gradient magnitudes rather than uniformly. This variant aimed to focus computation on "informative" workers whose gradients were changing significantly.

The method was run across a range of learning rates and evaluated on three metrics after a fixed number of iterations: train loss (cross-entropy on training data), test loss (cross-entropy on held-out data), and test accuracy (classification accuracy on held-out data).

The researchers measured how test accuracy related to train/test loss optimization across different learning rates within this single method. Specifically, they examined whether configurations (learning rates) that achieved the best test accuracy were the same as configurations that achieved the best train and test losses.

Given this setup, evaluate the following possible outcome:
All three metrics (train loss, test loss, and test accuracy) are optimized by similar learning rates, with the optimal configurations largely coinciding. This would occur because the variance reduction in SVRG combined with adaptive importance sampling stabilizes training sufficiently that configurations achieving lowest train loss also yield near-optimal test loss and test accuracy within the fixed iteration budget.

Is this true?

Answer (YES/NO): NO